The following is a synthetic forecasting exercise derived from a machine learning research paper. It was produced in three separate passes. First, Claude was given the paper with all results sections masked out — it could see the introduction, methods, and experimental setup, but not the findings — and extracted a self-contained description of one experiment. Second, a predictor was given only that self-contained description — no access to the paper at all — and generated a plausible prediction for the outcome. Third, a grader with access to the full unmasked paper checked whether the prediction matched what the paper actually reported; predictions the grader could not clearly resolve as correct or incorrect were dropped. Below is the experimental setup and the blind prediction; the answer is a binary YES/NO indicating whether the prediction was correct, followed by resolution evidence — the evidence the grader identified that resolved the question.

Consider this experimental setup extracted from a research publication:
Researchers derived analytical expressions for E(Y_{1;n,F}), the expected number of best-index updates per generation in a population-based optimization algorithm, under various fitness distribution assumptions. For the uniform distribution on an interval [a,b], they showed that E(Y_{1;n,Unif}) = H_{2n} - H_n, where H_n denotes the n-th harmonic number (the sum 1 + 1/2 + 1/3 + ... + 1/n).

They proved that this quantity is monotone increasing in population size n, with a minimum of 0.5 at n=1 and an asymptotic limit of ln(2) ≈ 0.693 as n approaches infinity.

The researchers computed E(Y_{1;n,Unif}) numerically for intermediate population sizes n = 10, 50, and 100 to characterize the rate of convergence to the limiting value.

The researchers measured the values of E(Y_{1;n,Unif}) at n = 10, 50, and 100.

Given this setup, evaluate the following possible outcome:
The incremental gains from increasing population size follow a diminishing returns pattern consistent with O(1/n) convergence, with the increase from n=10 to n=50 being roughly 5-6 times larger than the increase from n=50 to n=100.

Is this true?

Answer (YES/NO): NO